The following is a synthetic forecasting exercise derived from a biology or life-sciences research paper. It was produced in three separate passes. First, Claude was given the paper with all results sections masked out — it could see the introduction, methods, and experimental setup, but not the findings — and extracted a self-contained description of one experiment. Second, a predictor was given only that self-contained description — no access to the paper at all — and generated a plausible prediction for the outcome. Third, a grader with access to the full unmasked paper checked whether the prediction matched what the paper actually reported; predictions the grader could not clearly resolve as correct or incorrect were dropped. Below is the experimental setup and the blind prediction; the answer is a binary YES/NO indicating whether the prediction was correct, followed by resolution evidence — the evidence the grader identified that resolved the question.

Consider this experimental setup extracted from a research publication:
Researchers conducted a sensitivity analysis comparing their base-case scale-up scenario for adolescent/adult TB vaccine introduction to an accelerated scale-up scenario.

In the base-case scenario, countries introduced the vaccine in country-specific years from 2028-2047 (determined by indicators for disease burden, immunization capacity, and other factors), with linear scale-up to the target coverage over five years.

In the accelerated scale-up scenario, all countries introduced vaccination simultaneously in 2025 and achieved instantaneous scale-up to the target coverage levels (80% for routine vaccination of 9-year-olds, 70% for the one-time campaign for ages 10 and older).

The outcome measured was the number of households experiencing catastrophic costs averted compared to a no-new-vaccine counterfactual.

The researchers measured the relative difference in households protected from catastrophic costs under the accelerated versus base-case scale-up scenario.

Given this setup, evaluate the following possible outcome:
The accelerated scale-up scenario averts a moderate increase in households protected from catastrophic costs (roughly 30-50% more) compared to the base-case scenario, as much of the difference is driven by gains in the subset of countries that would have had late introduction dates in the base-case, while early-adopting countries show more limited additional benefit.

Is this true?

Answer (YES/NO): YES